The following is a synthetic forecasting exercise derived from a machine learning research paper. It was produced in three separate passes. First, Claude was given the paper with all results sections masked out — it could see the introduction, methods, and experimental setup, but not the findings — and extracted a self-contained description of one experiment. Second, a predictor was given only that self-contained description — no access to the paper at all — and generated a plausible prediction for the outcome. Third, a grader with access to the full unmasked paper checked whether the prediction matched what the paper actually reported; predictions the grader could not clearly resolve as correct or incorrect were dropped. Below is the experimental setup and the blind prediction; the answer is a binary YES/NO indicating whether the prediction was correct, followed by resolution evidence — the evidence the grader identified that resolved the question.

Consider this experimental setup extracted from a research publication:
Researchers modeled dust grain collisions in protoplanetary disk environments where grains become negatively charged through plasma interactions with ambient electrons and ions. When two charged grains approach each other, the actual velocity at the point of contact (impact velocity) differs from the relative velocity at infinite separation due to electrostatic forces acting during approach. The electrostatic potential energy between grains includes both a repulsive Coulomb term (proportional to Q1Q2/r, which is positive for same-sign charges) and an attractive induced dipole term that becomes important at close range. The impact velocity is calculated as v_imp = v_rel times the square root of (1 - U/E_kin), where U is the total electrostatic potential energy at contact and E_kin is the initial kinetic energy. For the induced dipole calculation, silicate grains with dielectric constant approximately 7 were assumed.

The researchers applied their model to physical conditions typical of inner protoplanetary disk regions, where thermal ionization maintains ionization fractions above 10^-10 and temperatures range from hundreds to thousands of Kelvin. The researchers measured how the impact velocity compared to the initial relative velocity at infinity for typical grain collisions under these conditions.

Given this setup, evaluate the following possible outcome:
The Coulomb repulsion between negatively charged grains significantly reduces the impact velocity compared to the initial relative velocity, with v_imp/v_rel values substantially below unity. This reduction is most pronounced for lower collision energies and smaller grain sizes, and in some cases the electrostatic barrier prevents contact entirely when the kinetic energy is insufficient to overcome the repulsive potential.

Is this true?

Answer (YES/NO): YES